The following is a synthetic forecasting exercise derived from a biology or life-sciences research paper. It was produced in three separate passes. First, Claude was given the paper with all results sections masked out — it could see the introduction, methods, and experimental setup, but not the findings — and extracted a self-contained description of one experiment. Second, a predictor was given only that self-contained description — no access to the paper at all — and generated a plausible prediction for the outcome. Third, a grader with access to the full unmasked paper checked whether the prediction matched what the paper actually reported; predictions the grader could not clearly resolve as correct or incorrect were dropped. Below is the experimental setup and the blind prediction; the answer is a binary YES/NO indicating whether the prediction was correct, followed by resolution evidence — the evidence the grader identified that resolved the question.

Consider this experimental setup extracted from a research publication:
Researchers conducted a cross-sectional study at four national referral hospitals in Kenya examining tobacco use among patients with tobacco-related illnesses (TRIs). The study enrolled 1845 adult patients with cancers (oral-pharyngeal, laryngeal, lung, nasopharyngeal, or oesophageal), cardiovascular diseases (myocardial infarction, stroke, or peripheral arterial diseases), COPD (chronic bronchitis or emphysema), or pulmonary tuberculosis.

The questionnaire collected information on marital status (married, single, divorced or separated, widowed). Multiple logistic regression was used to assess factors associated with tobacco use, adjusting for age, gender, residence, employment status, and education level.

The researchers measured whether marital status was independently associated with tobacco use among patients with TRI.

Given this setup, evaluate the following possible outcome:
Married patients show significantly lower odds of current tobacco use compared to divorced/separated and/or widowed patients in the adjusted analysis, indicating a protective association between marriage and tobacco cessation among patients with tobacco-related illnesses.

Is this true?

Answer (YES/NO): NO